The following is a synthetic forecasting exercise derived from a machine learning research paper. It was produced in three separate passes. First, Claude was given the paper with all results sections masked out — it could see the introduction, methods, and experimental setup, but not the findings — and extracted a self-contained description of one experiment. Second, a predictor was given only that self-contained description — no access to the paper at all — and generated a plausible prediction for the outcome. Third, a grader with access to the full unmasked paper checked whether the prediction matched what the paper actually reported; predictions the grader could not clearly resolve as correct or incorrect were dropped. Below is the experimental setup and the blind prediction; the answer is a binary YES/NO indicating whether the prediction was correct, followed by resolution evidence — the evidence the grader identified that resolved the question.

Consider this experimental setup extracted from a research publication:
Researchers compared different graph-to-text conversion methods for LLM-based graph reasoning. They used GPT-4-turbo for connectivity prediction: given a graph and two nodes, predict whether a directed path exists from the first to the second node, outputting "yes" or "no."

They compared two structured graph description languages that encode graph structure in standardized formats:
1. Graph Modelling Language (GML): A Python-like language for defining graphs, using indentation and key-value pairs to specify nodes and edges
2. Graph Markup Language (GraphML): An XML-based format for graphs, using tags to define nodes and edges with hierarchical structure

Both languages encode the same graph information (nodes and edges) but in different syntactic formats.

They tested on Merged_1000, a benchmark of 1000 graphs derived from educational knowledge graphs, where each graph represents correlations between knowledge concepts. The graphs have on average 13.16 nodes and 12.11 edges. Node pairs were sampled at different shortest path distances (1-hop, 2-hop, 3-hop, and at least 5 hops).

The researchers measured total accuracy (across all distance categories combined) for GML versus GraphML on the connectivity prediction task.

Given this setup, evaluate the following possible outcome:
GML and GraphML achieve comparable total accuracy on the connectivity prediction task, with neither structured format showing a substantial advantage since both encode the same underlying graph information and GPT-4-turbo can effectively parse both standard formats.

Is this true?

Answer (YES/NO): NO